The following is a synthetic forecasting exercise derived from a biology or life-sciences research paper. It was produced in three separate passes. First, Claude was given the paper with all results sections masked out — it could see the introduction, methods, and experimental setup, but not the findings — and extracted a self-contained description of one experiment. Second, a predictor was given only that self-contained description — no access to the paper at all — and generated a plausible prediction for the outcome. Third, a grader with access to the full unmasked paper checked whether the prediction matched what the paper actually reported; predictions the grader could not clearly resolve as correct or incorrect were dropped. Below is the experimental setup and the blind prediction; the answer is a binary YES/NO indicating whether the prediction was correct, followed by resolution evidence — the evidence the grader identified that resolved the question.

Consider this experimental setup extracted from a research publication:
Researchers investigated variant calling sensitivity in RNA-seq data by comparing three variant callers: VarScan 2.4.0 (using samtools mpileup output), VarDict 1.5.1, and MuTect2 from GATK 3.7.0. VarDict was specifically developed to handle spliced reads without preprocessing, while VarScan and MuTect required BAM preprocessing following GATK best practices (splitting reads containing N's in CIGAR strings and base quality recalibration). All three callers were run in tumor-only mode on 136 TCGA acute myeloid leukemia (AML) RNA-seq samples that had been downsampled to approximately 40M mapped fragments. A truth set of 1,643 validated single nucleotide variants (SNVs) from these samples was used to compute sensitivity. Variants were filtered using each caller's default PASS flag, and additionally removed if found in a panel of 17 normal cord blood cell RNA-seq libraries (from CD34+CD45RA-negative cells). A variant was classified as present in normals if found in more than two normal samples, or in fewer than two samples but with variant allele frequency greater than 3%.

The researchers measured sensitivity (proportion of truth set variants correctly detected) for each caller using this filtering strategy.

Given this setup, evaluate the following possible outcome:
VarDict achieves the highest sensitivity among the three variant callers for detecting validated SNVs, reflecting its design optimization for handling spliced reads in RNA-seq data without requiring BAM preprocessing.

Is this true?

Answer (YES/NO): YES